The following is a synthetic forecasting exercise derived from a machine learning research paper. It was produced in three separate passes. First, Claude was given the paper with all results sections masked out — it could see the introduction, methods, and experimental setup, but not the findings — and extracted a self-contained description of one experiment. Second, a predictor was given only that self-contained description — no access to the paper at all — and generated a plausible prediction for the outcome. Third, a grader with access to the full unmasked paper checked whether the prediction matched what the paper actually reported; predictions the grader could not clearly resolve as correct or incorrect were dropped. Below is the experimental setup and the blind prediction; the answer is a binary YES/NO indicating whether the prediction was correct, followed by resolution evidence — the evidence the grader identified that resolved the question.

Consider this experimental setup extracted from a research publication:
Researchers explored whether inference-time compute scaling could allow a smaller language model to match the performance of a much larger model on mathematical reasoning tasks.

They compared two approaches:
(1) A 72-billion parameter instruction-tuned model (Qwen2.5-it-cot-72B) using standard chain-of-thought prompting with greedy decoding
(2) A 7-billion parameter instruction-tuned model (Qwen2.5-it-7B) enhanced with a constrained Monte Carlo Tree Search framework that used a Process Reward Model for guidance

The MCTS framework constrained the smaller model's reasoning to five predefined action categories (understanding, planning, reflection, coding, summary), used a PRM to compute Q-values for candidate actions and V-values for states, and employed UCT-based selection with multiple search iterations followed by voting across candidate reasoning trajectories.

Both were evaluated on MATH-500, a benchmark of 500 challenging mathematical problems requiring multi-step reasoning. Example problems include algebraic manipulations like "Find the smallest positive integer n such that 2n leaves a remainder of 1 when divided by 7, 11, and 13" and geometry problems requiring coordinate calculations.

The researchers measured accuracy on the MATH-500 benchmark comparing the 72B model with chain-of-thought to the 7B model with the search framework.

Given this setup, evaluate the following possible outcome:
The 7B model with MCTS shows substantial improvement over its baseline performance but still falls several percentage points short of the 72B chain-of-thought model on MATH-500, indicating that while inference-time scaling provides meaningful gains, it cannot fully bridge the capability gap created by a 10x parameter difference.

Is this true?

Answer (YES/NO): NO